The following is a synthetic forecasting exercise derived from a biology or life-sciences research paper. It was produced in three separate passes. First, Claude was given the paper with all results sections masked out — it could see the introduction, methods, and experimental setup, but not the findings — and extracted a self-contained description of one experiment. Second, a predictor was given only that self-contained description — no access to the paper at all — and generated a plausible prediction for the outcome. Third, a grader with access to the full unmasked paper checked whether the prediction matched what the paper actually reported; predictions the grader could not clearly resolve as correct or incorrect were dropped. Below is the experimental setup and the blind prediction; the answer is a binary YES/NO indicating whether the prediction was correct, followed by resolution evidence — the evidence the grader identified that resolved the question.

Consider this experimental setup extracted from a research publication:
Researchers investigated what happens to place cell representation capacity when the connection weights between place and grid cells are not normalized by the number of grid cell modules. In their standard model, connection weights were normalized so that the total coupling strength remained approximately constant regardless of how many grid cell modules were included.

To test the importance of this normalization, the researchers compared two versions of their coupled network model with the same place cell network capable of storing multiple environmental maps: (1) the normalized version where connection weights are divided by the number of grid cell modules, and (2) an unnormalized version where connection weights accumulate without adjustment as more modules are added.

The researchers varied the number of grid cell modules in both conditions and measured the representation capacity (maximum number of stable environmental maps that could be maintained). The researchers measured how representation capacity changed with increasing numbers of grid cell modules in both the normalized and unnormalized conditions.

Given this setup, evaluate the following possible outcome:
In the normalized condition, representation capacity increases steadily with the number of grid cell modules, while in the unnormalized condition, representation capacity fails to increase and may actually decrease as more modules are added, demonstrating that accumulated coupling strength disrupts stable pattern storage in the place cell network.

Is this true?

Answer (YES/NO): YES